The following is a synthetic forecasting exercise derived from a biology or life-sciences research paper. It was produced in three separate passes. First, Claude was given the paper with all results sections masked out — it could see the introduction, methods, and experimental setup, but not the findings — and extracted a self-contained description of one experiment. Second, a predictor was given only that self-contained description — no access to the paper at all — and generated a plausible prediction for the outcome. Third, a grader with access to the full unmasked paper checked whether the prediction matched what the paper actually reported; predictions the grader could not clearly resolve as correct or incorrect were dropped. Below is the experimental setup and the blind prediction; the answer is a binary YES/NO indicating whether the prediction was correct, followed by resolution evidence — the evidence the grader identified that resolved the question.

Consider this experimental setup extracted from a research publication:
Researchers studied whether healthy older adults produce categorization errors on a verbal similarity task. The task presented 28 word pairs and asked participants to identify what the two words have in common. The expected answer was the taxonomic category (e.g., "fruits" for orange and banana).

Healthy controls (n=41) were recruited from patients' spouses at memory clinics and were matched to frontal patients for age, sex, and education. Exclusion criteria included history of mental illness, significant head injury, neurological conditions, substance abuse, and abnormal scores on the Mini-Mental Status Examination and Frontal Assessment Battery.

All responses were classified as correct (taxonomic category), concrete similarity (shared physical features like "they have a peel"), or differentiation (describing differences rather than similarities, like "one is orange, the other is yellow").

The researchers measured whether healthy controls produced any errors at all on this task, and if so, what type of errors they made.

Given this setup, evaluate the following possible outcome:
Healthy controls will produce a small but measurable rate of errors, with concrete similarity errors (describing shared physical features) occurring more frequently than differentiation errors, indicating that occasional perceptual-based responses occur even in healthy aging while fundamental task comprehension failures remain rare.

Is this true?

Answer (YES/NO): YES